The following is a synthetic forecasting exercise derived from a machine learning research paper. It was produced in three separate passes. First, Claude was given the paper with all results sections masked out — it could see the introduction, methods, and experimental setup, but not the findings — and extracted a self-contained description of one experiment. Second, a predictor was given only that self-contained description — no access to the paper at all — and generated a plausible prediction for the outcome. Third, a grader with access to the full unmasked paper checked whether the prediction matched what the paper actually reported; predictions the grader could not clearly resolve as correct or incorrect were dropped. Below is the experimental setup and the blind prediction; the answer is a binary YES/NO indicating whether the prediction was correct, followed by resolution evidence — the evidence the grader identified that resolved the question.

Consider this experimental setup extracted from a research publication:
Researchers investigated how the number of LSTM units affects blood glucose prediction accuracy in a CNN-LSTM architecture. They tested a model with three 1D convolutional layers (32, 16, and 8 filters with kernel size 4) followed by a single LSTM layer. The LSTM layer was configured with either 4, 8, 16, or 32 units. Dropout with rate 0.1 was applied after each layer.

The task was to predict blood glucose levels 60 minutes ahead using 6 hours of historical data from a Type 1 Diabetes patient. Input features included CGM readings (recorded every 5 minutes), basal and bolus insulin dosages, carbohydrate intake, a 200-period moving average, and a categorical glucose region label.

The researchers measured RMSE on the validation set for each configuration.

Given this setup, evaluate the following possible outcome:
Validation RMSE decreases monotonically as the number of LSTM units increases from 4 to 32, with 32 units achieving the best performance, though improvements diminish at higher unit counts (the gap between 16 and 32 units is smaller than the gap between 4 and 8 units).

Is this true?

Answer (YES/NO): NO